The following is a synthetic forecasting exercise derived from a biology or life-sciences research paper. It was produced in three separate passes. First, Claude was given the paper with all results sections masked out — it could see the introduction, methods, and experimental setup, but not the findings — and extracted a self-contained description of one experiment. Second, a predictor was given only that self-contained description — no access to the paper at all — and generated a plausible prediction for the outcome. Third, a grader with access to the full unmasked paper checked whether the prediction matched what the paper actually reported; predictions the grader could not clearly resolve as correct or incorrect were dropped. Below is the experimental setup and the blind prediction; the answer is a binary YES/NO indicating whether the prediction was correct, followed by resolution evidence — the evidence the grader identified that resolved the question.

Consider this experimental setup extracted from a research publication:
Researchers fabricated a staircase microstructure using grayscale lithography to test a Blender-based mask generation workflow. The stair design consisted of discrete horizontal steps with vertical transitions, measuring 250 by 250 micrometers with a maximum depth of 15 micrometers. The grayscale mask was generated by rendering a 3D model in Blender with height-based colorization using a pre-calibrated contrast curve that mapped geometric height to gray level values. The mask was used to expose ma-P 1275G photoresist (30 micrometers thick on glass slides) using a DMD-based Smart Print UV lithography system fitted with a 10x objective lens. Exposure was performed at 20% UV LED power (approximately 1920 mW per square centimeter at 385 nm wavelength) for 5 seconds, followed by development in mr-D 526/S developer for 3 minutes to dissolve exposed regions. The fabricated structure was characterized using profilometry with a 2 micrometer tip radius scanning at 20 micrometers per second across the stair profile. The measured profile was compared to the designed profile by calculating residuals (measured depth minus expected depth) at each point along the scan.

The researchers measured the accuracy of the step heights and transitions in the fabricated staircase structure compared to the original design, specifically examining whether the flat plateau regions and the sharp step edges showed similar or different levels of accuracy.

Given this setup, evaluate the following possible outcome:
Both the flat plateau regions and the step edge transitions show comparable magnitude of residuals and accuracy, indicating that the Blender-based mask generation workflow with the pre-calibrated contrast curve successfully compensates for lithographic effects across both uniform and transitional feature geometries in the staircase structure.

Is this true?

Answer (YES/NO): NO